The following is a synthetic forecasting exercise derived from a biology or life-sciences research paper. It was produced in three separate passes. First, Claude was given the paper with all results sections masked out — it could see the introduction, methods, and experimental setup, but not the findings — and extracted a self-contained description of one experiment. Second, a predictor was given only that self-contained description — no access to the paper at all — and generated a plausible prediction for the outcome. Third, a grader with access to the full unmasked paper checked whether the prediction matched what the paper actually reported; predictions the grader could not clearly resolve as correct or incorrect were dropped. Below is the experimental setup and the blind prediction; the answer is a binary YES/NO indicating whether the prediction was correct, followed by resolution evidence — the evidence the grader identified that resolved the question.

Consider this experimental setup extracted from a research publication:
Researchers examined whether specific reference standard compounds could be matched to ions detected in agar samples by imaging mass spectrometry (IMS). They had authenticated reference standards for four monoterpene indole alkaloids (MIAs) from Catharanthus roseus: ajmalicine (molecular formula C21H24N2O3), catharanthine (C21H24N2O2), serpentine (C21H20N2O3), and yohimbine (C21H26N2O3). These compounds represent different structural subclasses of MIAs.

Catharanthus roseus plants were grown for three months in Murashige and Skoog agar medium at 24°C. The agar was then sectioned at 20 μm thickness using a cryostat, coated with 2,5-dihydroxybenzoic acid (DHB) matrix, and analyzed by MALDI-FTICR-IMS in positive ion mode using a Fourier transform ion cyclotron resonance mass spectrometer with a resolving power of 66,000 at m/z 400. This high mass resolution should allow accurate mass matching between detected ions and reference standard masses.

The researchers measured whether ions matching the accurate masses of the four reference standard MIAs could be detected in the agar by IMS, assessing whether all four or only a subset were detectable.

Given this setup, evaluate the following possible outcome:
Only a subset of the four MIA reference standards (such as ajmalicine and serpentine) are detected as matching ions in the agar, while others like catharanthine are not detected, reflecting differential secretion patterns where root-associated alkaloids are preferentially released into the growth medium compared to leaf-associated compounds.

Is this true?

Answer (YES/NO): NO